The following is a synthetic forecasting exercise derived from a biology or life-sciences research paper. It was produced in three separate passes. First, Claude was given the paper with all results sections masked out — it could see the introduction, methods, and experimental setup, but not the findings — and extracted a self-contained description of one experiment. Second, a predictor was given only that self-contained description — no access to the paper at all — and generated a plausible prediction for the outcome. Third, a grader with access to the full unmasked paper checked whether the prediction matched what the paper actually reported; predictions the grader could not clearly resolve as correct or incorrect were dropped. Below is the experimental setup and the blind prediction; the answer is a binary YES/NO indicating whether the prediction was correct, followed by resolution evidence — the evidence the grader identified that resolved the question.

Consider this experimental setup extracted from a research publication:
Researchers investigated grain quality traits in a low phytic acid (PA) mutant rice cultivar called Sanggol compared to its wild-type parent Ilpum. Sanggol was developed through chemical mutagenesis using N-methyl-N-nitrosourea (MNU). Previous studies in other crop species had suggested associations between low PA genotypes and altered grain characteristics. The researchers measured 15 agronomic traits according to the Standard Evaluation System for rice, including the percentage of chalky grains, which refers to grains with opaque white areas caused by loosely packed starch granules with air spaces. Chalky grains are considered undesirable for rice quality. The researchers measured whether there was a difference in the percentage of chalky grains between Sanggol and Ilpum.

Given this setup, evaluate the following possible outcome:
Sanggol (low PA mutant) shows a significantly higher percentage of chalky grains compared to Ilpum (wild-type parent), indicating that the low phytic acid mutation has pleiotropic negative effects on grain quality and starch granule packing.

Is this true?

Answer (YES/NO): YES